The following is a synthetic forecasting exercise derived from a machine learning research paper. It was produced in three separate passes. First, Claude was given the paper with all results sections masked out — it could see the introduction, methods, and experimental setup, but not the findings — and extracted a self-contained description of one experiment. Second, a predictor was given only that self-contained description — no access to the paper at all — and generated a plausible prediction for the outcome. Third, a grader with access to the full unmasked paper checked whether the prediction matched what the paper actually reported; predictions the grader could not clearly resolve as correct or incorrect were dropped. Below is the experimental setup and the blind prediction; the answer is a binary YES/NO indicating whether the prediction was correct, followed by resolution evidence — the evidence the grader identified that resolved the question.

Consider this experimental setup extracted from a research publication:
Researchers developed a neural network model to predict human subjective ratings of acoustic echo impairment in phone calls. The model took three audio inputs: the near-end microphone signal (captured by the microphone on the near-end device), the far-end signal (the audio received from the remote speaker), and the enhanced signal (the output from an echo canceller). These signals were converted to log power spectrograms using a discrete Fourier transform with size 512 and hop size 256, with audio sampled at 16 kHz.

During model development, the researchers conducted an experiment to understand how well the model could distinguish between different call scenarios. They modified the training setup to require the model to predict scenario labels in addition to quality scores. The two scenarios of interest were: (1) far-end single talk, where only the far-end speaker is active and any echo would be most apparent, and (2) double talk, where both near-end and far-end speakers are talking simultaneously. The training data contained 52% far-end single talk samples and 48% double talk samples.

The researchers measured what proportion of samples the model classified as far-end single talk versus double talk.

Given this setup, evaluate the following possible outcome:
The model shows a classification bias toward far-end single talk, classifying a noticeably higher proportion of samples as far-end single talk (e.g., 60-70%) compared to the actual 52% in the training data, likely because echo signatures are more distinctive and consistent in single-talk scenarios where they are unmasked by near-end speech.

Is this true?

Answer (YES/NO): NO